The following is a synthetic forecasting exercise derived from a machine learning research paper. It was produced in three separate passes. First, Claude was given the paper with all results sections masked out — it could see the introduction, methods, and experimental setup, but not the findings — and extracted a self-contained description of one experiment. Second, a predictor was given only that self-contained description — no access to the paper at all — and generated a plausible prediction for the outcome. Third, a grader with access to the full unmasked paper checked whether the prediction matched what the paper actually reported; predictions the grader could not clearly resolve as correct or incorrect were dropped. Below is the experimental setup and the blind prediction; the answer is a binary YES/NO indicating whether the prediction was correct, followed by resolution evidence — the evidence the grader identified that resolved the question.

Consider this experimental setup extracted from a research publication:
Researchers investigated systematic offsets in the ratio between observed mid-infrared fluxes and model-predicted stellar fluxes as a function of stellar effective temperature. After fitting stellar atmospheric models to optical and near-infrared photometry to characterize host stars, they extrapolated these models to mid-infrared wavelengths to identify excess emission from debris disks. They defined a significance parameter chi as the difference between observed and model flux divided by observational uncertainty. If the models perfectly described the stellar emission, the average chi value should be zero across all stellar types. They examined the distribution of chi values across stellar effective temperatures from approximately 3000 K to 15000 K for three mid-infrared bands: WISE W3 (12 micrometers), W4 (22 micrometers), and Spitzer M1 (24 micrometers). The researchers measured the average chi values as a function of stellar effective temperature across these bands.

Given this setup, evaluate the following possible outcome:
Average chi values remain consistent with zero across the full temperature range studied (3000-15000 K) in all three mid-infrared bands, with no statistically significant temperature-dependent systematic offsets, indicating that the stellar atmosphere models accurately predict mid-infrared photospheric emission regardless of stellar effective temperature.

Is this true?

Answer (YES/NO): NO